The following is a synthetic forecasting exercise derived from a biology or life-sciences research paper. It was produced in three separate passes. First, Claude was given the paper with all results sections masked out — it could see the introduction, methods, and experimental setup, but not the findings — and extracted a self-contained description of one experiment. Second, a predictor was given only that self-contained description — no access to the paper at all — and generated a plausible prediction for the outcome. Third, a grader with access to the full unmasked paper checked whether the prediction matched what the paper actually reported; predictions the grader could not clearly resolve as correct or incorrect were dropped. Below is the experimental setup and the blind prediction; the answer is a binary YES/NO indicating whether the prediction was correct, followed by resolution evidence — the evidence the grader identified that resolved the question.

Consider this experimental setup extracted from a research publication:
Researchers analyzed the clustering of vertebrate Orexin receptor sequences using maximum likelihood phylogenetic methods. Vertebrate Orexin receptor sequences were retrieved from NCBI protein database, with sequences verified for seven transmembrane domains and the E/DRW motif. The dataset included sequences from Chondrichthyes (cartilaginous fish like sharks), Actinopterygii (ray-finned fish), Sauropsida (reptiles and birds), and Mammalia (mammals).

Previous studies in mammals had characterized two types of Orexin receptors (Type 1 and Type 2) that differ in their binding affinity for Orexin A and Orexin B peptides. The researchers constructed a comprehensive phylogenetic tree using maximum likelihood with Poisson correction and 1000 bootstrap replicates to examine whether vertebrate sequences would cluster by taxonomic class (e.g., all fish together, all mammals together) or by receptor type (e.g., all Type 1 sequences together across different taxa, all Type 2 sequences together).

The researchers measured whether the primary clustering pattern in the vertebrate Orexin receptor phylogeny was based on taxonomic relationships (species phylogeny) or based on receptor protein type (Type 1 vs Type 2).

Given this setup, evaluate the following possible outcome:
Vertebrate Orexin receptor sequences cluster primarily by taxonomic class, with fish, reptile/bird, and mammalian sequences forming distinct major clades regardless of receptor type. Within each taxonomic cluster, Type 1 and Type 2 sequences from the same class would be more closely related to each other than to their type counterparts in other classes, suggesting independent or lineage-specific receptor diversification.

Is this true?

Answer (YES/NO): NO